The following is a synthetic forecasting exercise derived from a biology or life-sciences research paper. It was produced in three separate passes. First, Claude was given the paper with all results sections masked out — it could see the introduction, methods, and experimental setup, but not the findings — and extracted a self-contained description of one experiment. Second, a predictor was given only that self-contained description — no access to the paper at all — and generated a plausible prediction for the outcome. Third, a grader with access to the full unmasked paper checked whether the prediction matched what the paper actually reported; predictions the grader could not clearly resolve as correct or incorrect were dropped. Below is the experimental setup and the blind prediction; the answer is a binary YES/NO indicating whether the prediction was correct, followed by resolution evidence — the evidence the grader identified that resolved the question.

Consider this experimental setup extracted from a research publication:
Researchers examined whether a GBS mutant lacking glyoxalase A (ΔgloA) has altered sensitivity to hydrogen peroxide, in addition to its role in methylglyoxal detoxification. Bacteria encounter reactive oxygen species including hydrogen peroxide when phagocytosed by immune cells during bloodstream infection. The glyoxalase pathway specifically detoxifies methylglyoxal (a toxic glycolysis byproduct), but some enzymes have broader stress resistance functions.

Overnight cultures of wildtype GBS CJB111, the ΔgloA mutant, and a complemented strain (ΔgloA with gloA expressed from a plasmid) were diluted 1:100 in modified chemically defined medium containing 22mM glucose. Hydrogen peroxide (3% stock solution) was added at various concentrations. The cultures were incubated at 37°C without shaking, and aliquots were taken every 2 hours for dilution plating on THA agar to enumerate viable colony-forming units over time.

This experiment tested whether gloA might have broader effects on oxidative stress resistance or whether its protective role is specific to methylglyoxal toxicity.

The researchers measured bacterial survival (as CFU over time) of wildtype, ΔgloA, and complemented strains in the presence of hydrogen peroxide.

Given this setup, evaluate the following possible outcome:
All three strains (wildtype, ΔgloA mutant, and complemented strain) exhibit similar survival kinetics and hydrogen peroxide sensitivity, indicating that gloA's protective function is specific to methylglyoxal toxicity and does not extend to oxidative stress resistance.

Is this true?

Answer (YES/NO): YES